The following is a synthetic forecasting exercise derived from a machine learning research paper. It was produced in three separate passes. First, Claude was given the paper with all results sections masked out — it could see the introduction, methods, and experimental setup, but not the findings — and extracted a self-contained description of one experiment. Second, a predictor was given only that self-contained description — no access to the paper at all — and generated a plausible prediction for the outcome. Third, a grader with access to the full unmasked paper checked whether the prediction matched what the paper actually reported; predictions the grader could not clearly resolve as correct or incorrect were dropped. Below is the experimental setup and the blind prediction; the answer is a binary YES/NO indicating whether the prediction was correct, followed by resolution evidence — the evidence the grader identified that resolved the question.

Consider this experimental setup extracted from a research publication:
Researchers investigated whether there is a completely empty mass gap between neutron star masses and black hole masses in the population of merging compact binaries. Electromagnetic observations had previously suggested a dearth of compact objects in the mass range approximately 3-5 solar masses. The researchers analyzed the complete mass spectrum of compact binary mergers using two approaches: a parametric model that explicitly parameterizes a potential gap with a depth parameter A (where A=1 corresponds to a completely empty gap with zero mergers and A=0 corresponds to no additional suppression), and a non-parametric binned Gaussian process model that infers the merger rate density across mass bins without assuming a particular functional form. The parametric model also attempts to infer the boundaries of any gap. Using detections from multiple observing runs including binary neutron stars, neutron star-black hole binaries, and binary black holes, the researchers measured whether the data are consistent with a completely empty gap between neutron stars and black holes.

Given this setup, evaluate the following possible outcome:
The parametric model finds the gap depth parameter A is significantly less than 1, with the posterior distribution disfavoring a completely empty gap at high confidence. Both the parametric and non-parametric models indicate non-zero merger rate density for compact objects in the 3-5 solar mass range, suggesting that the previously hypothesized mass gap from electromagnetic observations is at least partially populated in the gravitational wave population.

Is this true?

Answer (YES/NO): YES